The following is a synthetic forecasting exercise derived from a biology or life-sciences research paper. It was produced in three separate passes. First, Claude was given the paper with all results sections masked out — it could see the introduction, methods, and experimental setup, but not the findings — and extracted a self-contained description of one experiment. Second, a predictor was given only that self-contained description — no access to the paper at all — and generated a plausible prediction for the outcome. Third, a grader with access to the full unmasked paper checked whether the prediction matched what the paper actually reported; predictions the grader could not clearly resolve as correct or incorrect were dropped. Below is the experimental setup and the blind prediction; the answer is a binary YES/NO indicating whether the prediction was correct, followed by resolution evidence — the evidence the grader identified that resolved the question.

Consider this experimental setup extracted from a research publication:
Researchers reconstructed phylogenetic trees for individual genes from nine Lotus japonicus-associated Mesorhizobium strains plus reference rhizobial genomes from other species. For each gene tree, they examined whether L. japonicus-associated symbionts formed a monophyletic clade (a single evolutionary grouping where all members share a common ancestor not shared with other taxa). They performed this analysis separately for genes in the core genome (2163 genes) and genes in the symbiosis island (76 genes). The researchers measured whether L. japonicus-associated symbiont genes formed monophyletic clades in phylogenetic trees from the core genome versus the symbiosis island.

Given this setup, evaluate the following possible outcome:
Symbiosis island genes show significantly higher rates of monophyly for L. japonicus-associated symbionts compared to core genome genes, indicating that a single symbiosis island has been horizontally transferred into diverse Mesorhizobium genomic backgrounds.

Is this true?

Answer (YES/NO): YES